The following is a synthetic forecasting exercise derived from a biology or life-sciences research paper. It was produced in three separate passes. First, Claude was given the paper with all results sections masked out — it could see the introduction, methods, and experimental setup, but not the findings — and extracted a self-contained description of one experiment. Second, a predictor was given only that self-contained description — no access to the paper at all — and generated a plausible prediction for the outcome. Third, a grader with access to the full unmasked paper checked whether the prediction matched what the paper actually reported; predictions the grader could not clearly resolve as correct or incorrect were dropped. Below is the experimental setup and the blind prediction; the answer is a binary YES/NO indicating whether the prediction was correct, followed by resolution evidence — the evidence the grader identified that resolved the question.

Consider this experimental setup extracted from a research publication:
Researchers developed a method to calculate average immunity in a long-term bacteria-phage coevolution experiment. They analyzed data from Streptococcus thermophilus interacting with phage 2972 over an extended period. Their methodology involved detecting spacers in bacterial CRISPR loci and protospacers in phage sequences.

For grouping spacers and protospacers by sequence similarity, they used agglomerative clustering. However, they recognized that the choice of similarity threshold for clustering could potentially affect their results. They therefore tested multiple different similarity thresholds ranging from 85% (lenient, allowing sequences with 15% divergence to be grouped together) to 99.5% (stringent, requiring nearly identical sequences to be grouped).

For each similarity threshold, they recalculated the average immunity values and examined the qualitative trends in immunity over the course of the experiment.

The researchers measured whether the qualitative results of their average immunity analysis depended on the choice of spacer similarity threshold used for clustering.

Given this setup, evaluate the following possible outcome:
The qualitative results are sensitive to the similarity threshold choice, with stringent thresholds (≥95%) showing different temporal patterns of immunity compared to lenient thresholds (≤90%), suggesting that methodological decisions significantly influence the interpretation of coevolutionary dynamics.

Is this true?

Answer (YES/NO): NO